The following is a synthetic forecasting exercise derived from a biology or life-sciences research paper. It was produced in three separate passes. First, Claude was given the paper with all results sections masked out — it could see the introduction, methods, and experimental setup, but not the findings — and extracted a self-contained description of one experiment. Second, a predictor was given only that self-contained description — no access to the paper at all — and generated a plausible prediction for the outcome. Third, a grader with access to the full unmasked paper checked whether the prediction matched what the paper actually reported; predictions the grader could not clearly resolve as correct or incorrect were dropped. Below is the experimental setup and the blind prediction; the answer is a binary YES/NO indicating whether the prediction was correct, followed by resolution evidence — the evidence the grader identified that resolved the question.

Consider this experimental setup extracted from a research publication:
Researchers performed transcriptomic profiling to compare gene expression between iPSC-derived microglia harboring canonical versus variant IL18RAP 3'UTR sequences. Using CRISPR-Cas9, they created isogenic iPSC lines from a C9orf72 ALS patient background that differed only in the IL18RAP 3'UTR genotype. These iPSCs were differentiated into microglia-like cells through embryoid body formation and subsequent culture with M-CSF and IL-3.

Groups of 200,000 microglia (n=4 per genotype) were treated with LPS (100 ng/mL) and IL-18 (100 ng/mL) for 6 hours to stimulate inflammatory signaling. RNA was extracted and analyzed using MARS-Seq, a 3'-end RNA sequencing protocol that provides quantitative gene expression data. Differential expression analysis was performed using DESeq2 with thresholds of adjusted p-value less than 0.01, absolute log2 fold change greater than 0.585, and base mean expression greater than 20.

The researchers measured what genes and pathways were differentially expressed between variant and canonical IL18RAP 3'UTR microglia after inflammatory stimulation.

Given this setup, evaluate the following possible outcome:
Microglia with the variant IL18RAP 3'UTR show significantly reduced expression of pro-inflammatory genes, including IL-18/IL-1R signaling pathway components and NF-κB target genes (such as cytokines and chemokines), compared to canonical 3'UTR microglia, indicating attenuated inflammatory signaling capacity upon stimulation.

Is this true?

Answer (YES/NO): YES